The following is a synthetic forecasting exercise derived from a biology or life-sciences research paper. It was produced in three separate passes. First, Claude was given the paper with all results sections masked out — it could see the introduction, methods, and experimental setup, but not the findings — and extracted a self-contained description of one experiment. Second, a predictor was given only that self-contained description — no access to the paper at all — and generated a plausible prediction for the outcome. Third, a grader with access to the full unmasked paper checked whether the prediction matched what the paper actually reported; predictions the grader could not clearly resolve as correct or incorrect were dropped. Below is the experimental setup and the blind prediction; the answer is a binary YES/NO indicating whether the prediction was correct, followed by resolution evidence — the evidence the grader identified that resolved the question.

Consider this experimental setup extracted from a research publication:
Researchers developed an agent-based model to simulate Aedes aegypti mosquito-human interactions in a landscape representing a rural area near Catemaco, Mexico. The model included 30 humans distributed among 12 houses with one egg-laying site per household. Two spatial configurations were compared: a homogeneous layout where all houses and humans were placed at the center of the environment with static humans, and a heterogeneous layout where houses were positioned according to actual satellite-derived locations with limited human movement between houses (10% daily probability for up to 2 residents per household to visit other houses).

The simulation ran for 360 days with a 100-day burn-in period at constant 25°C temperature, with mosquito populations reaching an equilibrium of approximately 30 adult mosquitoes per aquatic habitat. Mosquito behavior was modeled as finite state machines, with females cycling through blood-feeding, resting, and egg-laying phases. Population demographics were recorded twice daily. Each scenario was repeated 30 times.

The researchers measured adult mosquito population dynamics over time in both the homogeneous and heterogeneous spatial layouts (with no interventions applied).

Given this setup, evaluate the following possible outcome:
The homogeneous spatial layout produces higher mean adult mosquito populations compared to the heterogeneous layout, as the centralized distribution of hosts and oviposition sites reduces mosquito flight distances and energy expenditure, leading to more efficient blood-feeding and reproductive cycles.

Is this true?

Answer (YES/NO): NO